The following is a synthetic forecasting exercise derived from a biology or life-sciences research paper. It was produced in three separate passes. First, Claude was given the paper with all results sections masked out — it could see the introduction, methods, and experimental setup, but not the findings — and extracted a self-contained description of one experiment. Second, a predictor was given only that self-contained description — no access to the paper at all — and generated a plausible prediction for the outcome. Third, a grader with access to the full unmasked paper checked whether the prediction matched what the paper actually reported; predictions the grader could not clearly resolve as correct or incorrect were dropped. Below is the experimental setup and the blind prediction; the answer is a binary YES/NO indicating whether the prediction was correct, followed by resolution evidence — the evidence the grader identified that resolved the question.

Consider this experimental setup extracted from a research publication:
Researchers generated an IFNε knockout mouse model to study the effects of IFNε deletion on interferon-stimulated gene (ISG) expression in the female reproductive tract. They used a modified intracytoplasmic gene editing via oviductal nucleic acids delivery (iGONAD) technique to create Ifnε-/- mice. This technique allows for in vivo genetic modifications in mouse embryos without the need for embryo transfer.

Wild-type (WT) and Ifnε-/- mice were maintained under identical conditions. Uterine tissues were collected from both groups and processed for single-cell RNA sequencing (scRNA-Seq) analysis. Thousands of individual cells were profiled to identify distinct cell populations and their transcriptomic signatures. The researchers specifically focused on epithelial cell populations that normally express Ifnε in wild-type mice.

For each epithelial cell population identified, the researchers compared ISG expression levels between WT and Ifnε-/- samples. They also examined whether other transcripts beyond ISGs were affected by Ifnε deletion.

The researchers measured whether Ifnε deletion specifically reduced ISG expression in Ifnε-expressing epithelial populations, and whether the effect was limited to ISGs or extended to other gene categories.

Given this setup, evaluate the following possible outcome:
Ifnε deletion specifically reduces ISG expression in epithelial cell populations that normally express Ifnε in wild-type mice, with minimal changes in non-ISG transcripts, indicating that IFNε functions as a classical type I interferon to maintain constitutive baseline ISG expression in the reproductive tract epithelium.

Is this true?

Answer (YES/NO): NO